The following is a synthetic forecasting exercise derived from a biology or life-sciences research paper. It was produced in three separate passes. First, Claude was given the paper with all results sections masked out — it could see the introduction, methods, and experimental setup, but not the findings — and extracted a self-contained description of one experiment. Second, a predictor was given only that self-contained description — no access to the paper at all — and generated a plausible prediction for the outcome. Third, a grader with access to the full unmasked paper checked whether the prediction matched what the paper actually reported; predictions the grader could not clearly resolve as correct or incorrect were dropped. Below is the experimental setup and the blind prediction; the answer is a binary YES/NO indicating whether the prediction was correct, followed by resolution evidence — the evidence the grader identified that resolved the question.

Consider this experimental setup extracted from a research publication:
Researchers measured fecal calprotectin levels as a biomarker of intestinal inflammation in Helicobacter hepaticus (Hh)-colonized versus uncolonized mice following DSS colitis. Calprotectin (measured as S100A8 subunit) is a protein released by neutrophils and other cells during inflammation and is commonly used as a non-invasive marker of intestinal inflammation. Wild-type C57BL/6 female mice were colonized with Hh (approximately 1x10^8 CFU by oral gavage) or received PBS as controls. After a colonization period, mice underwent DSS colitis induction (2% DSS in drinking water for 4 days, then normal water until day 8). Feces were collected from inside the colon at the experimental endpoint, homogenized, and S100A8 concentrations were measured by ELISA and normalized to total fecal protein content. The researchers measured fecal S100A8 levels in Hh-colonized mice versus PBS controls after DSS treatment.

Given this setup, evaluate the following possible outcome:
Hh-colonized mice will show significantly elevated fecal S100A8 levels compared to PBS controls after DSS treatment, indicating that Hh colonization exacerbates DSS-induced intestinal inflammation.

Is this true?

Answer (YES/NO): NO